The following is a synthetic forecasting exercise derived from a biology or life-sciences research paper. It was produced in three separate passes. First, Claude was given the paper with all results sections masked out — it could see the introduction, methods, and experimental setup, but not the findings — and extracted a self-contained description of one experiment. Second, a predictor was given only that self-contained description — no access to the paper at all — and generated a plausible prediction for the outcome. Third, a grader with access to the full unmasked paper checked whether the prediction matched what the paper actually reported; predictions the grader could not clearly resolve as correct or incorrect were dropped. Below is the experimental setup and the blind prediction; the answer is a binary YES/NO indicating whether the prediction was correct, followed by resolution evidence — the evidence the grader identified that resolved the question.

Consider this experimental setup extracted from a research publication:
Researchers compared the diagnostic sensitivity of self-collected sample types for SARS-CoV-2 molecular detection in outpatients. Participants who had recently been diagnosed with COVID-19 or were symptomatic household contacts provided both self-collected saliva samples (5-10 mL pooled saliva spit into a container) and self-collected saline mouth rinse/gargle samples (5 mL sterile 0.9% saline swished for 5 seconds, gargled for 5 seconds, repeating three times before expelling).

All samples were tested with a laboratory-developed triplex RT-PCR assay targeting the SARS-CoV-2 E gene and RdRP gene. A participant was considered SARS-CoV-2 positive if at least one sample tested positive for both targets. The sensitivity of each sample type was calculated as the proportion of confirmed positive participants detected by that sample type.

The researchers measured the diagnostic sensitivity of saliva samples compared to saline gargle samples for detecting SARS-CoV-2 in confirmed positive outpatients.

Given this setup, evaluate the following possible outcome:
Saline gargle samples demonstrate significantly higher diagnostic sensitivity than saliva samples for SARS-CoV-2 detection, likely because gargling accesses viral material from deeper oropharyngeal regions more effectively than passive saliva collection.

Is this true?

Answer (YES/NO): YES